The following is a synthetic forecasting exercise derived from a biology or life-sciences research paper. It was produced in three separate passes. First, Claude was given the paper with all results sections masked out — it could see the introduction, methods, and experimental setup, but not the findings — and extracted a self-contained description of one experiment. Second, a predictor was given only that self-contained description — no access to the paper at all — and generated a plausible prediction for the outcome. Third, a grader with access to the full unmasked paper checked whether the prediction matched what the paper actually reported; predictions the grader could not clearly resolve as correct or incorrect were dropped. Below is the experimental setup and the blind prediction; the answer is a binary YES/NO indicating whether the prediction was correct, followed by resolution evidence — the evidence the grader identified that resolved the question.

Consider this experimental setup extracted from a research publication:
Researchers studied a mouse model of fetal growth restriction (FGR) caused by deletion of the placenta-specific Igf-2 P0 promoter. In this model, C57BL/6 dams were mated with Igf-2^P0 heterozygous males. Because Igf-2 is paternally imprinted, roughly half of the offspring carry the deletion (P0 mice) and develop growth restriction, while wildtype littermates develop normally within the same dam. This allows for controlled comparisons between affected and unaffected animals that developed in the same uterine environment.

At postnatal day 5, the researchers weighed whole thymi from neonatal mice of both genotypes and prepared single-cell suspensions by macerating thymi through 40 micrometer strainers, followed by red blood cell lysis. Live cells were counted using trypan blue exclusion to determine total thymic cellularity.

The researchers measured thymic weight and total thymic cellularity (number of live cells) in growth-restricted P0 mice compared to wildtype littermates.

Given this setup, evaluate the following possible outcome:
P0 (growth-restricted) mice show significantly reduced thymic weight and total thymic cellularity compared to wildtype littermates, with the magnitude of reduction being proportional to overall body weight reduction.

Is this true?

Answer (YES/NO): NO